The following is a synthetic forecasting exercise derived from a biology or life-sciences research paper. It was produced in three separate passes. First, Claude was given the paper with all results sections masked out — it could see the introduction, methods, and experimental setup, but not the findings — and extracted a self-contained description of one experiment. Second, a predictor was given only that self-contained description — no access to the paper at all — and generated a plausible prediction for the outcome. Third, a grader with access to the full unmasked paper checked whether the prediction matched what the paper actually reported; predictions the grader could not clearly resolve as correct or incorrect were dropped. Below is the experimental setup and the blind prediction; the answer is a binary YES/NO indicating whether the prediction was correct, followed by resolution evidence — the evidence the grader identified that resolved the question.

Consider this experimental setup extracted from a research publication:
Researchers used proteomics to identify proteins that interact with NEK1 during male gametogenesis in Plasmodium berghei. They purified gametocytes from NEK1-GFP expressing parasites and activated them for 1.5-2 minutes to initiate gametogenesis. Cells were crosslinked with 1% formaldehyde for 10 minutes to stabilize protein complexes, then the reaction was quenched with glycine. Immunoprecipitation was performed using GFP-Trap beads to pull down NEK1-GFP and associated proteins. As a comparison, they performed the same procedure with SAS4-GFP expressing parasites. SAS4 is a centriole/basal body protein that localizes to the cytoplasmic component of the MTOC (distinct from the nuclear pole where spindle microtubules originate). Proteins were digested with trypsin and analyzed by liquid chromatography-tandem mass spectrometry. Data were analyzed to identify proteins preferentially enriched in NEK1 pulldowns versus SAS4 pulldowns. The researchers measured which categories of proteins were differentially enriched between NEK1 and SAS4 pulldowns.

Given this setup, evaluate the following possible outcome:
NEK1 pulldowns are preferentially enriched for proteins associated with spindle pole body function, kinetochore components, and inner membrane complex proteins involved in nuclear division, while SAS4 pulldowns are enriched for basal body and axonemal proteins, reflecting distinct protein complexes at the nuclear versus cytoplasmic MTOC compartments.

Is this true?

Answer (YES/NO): NO